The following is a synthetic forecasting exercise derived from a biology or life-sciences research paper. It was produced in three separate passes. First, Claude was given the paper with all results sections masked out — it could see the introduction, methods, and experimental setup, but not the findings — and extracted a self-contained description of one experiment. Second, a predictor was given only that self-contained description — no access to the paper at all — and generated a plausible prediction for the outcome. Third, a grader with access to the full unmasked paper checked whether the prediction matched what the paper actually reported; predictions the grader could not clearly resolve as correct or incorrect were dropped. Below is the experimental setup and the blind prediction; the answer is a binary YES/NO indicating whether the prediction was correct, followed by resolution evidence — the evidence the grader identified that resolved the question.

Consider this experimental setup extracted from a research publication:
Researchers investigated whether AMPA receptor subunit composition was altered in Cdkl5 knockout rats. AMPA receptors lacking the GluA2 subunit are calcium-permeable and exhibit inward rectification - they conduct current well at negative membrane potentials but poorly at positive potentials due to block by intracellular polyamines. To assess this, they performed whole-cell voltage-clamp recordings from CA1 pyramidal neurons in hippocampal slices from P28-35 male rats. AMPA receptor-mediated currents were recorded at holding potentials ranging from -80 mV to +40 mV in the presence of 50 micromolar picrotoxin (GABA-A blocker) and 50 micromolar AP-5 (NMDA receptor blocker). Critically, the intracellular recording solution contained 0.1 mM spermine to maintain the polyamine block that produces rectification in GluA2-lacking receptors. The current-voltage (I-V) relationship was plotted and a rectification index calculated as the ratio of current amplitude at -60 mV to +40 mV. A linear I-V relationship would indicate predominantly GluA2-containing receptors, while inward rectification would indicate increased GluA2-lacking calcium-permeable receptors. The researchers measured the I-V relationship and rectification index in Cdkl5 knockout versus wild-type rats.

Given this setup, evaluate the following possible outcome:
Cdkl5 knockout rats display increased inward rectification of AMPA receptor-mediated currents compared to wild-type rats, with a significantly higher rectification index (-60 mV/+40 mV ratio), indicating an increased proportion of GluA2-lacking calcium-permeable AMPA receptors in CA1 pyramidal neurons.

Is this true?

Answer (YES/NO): NO